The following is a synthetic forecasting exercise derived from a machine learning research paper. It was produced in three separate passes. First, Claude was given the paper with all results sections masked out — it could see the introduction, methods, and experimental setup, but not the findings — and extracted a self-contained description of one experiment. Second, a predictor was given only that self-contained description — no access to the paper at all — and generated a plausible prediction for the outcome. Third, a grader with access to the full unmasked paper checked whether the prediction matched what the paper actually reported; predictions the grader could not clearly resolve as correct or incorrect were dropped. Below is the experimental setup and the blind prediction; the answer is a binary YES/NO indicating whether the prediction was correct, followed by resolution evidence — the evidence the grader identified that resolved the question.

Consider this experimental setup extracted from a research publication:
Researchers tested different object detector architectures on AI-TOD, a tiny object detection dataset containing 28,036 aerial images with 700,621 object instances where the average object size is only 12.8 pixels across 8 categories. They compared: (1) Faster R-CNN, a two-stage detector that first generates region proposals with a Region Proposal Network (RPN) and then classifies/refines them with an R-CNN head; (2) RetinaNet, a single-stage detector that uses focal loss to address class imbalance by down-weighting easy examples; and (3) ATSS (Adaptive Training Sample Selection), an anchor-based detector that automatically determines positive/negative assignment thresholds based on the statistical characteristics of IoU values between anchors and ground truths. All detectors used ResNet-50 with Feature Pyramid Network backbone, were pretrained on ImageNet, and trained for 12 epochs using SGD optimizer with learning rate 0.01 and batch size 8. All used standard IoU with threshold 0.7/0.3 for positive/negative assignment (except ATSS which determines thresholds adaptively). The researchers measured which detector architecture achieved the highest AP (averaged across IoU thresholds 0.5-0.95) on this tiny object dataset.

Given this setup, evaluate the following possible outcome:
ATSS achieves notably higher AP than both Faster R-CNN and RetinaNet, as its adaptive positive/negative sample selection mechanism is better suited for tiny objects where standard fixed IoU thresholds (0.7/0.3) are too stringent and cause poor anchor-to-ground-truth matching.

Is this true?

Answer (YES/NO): NO